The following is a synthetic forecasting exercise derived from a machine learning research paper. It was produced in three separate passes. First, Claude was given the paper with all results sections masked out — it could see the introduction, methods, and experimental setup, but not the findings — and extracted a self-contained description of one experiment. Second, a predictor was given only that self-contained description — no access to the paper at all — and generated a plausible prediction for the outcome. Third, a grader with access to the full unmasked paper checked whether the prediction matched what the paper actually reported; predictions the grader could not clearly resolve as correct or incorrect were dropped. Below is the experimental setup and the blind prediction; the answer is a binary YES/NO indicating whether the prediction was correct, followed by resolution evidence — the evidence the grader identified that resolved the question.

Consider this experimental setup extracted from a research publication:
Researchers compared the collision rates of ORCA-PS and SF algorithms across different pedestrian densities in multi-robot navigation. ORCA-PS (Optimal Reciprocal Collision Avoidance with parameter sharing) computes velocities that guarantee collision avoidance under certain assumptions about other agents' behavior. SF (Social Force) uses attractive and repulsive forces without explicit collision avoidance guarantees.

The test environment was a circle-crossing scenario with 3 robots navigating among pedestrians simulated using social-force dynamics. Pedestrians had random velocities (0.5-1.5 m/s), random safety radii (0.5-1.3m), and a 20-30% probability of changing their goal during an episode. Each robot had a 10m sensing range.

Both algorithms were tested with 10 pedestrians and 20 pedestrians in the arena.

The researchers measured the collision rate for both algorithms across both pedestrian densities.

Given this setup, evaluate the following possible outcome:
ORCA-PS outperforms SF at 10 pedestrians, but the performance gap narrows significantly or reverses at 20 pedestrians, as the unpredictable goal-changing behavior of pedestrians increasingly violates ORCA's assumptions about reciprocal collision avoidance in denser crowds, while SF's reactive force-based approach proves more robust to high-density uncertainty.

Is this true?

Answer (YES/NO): NO